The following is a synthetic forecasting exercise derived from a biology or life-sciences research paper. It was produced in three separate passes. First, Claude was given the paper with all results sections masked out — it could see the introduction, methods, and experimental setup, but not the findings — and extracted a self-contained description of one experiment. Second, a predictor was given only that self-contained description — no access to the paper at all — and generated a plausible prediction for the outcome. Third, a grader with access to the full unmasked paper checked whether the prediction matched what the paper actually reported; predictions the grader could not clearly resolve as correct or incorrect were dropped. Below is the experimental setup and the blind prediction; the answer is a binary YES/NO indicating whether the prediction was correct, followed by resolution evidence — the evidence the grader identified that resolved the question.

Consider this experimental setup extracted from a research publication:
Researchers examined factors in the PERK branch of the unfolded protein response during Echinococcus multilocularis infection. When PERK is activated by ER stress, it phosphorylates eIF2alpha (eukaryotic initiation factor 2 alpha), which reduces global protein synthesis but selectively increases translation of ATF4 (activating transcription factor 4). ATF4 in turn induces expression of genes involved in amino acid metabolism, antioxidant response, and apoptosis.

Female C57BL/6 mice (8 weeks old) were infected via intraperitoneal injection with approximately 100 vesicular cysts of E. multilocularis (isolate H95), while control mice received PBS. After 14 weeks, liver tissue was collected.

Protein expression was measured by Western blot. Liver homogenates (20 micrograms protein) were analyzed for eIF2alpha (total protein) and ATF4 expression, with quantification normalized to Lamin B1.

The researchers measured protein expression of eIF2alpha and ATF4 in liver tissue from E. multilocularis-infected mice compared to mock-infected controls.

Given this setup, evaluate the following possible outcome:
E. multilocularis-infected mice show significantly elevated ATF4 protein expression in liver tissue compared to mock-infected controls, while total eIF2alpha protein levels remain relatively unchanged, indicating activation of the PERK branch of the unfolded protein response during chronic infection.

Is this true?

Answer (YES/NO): NO